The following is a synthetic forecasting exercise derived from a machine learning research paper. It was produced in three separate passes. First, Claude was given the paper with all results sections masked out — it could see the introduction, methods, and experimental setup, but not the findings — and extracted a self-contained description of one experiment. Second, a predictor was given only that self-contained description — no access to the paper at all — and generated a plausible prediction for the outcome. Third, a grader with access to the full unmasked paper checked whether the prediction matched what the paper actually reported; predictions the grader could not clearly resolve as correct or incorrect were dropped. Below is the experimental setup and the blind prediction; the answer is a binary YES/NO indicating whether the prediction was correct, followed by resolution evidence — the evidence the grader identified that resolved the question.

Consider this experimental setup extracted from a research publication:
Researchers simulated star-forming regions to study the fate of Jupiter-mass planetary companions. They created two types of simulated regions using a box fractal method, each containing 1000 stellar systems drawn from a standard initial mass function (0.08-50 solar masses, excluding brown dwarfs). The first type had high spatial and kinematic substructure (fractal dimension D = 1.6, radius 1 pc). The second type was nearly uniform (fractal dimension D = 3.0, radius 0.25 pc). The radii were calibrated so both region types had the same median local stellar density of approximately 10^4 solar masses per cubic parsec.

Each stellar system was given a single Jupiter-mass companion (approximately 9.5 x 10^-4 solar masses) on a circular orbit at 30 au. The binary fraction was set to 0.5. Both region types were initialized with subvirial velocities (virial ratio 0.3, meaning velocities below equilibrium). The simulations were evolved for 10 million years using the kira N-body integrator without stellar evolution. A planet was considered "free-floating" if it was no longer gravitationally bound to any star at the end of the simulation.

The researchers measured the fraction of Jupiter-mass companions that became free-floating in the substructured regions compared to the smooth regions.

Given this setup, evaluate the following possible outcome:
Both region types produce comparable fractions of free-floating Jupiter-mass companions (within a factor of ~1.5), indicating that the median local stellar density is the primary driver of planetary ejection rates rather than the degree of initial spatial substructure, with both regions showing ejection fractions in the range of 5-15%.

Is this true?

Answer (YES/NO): NO